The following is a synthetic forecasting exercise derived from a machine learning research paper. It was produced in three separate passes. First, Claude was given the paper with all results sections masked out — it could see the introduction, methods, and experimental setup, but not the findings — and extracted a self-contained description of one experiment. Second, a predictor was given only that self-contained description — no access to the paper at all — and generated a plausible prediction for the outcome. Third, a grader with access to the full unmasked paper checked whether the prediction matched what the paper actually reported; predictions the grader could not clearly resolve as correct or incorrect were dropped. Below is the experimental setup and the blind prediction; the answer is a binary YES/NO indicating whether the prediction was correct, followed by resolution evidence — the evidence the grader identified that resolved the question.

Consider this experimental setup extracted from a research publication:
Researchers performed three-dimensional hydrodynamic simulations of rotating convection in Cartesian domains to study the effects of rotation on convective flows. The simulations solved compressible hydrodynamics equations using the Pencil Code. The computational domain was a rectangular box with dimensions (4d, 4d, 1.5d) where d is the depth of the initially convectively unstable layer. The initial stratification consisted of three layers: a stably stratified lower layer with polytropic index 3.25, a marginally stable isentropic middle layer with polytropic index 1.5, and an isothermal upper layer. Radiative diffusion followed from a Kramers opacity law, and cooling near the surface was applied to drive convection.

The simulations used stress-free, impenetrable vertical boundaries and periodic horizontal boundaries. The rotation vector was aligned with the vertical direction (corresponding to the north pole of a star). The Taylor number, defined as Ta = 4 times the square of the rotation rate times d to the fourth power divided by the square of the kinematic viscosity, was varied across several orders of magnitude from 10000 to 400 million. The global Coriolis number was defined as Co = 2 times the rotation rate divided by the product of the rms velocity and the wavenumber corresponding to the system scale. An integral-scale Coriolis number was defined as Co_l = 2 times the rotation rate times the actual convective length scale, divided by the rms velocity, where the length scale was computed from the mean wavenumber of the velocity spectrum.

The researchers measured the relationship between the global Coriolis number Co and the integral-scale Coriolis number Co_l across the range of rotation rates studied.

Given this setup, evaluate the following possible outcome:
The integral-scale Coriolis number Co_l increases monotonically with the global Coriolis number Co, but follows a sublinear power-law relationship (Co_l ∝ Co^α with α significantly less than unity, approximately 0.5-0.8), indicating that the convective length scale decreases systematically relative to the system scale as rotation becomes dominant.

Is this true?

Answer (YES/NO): NO